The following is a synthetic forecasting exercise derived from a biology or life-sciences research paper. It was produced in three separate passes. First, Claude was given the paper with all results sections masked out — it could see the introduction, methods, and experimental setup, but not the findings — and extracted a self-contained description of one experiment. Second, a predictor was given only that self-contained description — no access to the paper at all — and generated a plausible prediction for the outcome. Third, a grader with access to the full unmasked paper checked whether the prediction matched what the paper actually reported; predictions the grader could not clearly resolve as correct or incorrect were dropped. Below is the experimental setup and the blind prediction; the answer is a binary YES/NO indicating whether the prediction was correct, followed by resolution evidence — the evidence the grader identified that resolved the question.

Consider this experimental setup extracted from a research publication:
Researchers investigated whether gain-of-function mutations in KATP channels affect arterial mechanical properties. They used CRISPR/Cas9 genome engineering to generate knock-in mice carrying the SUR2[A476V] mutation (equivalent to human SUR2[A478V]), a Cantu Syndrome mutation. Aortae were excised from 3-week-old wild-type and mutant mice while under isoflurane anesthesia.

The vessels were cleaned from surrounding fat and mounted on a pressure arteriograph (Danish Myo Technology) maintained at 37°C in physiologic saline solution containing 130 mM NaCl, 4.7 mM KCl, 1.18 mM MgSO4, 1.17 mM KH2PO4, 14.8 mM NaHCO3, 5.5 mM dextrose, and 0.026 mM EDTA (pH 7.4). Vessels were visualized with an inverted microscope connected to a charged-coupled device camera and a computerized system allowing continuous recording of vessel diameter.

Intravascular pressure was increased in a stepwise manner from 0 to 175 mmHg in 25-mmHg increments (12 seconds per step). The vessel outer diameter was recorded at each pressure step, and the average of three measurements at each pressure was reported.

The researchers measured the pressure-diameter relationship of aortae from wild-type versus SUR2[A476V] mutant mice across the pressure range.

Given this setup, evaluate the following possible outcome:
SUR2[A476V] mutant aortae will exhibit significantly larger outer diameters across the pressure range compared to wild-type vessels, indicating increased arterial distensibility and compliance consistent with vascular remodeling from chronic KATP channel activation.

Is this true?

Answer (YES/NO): YES